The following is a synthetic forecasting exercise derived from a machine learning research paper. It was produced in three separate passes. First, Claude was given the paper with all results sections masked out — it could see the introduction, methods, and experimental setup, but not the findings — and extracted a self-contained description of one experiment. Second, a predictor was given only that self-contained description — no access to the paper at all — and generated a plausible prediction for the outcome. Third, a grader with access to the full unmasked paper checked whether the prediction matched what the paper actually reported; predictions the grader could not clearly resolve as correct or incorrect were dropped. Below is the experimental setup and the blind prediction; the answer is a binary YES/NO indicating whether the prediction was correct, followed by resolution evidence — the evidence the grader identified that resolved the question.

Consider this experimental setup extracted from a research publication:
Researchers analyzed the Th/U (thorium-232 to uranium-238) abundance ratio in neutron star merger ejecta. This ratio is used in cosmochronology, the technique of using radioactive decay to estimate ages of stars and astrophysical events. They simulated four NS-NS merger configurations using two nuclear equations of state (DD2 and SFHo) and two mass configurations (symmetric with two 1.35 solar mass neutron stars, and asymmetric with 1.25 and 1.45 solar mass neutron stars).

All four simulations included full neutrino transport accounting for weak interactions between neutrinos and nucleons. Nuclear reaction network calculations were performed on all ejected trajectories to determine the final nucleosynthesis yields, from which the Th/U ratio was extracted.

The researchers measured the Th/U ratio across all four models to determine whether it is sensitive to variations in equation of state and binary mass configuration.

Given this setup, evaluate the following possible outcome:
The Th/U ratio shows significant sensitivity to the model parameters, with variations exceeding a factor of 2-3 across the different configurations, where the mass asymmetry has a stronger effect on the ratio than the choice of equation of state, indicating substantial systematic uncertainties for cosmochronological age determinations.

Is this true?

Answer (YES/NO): NO